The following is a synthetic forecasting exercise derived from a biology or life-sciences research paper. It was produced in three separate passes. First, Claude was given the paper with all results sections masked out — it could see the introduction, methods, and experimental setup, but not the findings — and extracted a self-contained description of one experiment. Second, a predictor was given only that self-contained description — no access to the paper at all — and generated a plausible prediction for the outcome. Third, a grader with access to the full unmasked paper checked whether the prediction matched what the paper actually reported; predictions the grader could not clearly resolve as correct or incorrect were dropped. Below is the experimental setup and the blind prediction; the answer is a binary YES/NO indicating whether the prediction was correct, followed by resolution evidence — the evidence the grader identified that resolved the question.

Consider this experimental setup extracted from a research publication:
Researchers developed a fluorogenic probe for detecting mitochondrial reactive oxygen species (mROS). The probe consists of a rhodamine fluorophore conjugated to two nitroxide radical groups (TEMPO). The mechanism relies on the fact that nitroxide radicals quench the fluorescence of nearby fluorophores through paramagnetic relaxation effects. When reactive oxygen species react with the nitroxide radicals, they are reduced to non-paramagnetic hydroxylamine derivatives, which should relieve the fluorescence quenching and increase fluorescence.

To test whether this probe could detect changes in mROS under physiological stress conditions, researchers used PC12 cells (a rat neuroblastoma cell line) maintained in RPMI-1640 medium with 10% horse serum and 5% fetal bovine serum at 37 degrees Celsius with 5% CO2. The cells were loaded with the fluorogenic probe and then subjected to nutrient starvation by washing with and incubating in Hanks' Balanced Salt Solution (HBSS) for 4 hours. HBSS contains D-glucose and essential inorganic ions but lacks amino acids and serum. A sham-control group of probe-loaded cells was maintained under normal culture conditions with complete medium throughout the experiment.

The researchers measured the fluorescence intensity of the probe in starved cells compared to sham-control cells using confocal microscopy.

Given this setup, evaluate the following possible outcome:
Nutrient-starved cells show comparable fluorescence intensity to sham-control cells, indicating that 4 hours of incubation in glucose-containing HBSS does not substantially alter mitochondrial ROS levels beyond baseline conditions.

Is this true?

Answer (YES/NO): NO